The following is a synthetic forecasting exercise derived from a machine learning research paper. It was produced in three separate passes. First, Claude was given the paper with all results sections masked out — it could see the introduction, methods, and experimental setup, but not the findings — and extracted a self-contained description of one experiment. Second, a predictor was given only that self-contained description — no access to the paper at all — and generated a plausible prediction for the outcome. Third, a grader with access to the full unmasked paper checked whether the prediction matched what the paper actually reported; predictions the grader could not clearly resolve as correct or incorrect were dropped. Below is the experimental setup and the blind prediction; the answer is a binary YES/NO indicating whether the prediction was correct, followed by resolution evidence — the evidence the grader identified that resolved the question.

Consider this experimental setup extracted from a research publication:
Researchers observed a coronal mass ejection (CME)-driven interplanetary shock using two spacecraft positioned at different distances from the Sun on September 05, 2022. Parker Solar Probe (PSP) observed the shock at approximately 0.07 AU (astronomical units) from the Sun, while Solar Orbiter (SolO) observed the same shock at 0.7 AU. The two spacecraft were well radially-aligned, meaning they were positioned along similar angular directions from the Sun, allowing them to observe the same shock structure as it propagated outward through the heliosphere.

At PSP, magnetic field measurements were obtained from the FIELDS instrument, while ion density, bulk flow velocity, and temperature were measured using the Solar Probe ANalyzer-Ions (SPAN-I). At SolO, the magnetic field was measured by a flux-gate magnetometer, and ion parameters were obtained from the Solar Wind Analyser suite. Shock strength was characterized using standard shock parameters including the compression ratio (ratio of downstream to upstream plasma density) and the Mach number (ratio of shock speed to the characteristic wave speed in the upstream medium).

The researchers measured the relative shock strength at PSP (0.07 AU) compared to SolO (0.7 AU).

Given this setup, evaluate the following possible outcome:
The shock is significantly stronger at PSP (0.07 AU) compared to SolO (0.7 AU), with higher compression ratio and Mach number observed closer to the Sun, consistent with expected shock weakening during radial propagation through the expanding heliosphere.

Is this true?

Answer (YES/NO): NO